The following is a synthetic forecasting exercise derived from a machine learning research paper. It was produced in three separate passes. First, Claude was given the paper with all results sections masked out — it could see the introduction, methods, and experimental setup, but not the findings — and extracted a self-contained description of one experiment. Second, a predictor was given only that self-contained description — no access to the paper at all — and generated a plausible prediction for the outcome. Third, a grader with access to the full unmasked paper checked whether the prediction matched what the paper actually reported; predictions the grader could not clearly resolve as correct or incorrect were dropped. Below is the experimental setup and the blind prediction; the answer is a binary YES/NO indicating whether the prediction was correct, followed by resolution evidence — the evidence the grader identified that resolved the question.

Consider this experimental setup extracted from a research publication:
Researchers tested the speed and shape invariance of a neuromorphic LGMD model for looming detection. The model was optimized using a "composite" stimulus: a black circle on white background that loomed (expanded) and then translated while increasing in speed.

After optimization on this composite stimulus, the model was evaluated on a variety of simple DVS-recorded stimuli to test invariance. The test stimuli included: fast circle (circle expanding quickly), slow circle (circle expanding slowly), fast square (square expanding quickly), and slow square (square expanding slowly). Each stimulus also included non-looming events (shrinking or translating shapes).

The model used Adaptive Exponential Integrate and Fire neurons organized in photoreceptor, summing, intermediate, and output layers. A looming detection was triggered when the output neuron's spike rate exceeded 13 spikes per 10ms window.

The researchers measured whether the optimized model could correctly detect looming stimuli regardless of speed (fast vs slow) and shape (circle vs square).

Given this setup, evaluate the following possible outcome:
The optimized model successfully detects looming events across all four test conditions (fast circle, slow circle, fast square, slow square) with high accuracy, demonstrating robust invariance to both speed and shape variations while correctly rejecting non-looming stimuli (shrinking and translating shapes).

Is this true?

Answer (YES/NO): NO